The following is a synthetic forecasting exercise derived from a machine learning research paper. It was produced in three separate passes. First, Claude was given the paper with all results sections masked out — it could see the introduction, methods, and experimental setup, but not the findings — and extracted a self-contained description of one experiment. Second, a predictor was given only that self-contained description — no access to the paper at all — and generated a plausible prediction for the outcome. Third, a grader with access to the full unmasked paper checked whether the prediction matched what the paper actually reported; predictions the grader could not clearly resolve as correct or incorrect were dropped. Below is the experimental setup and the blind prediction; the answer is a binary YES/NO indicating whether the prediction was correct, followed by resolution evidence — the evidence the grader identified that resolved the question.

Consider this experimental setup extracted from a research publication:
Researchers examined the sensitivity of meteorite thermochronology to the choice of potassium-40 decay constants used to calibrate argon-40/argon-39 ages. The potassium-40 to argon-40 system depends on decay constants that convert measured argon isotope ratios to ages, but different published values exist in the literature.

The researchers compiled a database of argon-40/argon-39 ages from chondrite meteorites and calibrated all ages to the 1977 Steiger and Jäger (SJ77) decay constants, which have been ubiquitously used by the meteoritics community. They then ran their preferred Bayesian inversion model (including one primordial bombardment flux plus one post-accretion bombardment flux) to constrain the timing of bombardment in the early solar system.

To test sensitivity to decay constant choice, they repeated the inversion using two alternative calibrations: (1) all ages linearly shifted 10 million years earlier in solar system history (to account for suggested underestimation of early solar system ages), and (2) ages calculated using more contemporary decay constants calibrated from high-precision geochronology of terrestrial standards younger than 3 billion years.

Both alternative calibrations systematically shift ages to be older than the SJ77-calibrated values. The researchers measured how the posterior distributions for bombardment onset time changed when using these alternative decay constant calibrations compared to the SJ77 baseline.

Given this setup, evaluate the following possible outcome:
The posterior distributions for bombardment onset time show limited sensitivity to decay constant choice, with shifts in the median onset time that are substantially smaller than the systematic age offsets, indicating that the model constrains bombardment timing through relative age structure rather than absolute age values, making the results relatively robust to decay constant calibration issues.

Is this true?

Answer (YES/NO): YES